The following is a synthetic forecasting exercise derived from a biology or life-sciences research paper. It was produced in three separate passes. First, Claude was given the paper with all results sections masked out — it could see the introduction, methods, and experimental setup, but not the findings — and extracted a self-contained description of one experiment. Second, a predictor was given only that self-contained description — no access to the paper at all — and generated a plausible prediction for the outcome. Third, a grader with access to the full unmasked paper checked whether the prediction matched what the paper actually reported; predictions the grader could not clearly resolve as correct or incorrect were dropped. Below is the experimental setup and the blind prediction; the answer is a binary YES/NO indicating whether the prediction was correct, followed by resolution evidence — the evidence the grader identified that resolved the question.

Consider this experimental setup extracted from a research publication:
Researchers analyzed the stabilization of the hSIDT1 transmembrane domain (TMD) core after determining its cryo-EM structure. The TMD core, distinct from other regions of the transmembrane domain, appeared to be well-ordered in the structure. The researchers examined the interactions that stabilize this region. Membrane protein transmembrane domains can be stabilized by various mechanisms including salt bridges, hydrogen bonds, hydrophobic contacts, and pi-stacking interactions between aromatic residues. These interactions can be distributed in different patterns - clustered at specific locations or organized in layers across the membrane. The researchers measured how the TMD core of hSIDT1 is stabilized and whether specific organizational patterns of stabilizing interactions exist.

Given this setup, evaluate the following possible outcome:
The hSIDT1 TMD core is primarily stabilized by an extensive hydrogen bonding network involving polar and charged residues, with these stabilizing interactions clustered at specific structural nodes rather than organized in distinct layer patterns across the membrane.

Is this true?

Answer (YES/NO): NO